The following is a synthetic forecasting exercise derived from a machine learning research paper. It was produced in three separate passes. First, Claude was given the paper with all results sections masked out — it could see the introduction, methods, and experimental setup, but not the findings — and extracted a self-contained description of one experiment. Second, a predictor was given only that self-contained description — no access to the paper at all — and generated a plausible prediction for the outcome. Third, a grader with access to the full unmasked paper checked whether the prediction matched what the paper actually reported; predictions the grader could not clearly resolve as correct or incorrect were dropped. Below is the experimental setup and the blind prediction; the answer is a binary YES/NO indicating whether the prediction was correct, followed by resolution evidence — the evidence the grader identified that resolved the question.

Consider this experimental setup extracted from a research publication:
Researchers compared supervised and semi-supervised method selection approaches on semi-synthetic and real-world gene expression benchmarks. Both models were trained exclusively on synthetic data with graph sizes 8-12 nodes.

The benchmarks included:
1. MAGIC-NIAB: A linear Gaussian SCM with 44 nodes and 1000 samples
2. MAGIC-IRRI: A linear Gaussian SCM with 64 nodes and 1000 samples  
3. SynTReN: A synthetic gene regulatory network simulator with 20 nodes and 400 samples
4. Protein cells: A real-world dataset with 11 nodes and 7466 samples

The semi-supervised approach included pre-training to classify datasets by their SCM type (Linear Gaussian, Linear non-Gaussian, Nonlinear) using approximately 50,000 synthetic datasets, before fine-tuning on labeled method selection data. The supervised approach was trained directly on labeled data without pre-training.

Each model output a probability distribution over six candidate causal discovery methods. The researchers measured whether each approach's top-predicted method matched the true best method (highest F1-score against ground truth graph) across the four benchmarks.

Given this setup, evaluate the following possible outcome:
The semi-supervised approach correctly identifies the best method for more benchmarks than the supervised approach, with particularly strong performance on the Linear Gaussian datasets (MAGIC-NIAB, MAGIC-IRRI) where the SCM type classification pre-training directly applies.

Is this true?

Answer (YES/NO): YES